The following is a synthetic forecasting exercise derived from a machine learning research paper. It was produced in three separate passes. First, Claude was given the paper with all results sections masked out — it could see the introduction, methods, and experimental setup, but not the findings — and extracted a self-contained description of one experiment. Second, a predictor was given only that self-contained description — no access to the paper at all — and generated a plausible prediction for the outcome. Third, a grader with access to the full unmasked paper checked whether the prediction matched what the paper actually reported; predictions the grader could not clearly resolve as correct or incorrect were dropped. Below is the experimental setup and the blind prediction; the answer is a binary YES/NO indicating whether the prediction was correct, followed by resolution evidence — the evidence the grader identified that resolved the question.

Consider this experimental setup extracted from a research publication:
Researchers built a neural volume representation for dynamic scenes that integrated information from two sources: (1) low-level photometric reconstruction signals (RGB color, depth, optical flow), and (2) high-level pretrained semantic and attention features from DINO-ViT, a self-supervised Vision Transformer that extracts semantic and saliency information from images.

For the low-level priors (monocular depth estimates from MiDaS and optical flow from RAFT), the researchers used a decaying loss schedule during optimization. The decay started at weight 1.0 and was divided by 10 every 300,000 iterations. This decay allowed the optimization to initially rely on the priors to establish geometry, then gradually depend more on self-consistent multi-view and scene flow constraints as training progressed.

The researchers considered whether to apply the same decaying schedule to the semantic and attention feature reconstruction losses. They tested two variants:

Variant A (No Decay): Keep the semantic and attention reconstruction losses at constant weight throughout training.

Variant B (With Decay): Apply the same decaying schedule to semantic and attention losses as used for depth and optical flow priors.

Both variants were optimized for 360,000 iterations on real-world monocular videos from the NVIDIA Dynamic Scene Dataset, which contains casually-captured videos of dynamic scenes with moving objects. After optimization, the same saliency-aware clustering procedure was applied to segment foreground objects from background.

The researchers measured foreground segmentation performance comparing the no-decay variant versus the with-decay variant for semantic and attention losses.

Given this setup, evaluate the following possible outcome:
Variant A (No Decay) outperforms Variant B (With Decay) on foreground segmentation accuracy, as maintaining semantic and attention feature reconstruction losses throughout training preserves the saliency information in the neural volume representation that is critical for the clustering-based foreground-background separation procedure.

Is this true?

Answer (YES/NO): YES